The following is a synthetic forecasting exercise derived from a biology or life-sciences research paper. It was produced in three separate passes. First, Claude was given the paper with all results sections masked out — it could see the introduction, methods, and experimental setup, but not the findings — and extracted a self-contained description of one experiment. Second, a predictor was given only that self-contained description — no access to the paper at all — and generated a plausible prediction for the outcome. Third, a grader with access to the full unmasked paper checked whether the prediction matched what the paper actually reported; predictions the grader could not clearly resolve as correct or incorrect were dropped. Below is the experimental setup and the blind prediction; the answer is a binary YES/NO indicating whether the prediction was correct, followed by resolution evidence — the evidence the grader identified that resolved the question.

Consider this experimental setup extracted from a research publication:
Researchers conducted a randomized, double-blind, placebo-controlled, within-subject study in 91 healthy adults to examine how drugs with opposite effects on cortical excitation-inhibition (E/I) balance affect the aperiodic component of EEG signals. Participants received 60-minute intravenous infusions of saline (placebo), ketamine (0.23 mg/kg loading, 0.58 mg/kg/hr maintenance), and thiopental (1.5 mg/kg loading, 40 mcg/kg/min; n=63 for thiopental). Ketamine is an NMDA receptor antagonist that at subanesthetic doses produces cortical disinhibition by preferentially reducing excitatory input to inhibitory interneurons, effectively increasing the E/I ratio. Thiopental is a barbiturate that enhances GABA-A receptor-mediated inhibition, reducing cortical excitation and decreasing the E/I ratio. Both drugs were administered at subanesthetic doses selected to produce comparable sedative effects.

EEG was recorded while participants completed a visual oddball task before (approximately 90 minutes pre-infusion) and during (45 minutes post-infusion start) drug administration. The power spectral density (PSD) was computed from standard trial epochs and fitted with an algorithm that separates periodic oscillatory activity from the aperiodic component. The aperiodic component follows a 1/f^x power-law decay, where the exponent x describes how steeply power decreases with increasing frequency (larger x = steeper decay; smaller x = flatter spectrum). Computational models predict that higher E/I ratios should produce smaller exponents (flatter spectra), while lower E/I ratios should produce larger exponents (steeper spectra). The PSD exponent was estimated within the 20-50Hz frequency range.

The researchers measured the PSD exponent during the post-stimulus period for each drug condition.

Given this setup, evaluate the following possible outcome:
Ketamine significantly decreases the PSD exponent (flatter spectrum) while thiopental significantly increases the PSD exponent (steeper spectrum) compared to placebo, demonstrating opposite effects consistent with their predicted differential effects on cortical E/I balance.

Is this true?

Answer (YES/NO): YES